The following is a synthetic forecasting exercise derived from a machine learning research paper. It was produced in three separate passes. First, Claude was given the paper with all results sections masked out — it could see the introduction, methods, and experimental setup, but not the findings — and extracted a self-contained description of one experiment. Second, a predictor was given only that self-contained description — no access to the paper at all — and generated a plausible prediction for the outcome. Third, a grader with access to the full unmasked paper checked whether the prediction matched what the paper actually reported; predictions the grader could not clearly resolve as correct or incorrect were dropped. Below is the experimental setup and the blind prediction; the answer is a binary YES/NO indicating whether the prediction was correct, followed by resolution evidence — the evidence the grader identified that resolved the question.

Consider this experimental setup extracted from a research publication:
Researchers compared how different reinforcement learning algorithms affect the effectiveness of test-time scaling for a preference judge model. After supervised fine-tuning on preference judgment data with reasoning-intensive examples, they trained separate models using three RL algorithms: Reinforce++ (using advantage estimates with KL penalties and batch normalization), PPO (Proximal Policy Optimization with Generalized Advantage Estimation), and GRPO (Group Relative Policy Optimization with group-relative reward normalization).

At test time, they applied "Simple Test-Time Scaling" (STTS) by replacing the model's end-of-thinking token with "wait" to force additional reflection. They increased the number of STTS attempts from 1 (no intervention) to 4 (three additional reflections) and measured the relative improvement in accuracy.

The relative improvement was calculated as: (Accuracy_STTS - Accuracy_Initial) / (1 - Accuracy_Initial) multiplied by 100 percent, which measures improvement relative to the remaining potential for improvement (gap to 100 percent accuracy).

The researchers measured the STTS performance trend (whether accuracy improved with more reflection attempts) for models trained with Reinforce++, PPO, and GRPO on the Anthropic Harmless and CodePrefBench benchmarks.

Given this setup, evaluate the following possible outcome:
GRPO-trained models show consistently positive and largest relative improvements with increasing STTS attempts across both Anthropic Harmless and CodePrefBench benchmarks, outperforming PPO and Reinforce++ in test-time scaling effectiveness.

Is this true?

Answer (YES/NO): NO